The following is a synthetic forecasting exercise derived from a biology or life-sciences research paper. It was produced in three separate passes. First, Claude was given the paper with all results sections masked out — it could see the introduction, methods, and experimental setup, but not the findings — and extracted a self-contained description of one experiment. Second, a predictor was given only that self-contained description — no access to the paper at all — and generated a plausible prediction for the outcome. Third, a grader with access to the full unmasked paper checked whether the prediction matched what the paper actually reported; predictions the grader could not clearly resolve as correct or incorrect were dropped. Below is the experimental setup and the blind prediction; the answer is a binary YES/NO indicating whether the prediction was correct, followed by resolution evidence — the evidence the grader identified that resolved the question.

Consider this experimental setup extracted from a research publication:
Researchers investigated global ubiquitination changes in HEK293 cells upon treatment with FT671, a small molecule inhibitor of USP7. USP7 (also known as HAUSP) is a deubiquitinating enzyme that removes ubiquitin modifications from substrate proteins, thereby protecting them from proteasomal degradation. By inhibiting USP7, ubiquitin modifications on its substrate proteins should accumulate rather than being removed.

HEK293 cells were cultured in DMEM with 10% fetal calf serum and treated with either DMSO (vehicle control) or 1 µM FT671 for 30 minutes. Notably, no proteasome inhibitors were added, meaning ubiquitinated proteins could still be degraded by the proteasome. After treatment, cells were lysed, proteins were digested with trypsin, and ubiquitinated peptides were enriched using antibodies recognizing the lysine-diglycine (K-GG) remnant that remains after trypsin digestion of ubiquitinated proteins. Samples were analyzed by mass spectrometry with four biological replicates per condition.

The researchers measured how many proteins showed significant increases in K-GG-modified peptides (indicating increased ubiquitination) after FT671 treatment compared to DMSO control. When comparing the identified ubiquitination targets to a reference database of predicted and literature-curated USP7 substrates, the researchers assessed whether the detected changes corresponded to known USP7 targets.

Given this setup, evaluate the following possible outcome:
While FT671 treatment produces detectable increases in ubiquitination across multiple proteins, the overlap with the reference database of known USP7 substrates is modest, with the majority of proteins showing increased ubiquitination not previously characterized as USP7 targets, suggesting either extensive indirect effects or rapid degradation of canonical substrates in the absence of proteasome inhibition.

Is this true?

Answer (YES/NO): NO